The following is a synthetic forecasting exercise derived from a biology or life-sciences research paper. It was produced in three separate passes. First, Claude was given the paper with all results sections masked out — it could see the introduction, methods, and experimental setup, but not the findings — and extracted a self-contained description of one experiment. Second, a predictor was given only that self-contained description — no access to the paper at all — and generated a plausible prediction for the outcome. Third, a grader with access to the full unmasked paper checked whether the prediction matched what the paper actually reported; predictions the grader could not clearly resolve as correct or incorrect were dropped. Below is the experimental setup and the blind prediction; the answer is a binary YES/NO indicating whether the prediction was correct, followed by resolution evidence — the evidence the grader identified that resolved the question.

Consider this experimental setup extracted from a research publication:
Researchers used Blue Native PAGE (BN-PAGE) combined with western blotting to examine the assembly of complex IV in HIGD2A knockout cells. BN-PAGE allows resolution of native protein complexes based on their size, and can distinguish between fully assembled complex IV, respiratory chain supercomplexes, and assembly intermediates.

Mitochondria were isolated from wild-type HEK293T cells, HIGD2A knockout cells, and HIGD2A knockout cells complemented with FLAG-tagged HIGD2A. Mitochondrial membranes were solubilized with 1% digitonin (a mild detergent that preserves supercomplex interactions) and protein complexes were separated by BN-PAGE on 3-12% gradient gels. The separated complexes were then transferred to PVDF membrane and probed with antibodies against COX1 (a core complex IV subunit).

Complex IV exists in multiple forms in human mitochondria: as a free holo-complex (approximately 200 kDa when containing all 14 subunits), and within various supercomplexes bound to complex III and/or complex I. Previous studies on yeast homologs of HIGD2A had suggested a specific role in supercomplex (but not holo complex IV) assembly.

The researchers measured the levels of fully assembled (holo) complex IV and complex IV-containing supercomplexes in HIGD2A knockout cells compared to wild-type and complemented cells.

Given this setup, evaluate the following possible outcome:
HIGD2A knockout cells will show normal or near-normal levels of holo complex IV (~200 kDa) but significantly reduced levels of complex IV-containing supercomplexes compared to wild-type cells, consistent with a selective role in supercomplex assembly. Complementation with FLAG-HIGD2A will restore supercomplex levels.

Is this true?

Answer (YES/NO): NO